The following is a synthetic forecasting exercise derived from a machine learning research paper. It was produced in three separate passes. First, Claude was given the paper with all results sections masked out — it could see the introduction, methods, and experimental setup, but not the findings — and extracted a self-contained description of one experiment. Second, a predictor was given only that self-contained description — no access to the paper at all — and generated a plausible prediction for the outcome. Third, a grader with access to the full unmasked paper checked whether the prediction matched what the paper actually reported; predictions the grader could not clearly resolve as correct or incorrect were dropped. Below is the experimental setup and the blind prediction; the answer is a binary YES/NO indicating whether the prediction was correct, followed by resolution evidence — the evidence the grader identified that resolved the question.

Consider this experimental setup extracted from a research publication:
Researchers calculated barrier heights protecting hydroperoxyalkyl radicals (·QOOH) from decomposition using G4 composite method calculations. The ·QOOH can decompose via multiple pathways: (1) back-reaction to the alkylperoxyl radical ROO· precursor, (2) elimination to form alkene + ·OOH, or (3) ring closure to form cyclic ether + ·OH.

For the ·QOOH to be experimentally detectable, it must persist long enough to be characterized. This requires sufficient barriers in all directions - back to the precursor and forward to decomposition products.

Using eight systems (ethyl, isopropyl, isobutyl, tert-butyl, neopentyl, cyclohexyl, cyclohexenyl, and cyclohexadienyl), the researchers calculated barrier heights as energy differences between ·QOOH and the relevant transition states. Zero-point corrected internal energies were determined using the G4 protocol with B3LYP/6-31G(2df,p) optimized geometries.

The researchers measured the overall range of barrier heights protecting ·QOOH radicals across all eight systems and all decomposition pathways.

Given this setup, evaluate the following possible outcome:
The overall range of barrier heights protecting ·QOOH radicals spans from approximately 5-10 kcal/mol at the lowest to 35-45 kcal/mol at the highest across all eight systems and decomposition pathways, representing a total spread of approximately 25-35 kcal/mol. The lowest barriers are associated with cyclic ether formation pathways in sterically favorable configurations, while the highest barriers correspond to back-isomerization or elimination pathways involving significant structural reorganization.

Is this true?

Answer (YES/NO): NO